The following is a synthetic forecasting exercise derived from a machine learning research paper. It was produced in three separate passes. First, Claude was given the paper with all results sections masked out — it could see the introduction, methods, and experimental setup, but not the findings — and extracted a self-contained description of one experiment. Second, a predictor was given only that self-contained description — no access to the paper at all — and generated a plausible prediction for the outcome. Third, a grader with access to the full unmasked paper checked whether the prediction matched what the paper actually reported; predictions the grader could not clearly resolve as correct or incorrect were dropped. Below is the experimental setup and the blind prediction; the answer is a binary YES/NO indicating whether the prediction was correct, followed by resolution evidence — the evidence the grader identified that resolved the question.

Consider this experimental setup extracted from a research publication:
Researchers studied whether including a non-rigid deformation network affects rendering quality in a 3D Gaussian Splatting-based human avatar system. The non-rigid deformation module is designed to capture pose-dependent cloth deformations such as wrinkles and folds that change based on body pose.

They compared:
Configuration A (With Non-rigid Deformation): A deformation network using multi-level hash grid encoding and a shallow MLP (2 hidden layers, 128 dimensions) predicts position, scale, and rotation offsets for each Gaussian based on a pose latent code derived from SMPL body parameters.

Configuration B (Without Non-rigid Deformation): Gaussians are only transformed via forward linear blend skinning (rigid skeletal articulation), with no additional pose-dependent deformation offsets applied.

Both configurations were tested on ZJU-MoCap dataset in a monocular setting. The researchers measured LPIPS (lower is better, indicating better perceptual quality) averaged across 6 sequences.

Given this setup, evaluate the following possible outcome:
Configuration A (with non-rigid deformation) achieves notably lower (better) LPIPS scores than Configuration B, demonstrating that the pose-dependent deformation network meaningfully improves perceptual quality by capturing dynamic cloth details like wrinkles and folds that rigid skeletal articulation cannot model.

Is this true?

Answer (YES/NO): YES